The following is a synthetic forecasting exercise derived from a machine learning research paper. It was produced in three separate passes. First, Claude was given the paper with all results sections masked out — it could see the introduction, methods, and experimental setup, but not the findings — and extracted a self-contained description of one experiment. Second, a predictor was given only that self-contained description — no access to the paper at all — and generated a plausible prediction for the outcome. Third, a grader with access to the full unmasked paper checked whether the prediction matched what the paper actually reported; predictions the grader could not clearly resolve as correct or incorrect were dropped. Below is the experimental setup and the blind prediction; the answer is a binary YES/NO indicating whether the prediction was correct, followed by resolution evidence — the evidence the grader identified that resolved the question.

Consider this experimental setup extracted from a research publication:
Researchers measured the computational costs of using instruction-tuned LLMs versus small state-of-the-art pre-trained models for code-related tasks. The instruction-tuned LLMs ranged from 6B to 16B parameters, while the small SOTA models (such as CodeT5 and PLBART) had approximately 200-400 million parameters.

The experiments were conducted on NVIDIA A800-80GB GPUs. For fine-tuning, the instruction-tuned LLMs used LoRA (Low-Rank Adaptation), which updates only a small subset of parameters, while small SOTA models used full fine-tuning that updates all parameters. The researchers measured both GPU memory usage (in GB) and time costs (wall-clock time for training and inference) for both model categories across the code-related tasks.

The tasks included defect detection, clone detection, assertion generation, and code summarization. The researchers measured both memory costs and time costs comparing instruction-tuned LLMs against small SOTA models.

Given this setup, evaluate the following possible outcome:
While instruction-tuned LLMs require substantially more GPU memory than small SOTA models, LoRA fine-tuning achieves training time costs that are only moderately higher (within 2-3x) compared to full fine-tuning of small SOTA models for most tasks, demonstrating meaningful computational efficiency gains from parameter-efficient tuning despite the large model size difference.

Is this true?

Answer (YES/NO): NO